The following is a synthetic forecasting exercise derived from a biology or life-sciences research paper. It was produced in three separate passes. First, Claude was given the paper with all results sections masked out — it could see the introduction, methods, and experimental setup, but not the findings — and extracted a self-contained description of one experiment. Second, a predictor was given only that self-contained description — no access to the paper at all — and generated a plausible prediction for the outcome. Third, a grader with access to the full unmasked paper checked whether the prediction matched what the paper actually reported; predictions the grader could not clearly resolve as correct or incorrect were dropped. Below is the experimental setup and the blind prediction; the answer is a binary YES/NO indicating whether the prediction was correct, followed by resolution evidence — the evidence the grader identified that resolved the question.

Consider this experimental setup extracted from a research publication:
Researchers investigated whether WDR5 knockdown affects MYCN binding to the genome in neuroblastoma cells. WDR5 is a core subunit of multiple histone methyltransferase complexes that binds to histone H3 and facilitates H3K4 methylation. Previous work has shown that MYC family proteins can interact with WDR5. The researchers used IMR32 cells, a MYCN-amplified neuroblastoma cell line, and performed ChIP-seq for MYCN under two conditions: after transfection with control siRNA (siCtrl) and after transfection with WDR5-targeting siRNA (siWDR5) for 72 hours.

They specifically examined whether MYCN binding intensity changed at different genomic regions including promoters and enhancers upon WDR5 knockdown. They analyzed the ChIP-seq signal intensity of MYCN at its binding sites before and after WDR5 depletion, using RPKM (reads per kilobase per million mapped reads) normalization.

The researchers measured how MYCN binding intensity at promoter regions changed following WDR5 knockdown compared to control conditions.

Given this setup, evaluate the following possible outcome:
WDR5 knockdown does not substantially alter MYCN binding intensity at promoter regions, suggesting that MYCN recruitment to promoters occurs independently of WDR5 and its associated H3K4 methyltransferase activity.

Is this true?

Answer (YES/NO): NO